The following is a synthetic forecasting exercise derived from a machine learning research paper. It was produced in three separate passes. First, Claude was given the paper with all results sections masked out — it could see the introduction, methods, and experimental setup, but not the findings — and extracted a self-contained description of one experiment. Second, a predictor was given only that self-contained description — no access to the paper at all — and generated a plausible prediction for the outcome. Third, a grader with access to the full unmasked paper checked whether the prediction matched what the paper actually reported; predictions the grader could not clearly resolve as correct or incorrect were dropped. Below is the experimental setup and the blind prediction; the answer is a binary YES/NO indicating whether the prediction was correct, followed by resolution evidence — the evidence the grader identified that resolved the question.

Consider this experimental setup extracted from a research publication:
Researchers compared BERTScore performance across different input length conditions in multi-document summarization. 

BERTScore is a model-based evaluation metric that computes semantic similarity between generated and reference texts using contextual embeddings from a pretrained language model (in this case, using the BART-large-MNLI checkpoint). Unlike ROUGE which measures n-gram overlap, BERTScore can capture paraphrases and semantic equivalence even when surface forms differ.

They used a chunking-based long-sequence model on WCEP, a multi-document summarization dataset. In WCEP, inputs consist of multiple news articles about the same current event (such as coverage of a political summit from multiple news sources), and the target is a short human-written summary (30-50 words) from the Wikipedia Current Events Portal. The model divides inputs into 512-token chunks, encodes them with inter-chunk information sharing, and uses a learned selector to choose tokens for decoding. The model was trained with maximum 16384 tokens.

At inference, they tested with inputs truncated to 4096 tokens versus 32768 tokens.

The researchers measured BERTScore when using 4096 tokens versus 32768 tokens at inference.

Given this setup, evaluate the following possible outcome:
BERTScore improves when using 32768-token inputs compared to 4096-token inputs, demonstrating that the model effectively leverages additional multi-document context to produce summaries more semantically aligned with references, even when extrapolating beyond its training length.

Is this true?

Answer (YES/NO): YES